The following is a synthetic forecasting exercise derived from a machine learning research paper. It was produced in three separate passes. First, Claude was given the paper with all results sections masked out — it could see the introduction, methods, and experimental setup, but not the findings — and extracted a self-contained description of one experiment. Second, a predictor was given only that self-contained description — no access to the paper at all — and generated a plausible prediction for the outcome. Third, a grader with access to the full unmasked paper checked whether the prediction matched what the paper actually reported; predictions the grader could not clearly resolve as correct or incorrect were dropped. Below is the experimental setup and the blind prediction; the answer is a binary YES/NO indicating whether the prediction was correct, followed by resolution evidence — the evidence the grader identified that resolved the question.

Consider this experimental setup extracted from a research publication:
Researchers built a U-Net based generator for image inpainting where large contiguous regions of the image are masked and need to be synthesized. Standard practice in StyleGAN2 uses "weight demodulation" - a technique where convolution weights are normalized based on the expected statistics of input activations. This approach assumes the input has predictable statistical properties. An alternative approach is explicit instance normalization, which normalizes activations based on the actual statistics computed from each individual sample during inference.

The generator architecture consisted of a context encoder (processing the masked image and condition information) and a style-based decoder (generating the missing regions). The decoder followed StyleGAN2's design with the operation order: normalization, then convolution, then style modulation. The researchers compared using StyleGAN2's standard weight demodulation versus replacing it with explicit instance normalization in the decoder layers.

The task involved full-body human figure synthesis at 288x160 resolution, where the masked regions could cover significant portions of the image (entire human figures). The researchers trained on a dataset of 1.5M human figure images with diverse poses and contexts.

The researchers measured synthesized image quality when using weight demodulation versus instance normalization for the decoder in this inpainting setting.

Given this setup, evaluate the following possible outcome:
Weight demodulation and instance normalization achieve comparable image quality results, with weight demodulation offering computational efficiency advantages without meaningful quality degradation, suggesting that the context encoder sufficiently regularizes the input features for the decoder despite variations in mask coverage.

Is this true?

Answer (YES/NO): NO